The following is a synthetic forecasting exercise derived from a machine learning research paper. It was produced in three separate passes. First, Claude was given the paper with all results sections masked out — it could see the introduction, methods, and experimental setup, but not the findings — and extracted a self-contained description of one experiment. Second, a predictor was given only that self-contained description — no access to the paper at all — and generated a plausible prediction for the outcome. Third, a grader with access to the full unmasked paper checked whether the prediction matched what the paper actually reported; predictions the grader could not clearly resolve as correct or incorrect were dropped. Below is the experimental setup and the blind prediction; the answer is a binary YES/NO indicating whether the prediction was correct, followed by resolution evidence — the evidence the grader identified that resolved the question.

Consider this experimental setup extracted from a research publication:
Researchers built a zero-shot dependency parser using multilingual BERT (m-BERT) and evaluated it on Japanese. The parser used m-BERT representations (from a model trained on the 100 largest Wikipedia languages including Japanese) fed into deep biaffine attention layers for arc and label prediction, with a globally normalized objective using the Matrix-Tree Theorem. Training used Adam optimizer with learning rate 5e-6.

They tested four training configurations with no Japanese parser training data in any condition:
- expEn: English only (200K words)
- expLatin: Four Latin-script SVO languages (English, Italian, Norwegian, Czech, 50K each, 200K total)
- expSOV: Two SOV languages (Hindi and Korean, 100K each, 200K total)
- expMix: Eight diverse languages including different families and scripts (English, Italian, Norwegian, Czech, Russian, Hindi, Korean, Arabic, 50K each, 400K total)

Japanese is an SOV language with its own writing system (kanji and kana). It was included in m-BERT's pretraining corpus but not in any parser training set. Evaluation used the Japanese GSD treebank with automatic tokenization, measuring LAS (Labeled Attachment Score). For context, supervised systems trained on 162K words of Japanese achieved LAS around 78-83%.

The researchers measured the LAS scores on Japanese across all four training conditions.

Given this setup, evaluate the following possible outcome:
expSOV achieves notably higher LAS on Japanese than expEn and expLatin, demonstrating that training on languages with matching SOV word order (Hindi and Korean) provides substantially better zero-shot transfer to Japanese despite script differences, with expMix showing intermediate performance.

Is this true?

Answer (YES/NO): NO